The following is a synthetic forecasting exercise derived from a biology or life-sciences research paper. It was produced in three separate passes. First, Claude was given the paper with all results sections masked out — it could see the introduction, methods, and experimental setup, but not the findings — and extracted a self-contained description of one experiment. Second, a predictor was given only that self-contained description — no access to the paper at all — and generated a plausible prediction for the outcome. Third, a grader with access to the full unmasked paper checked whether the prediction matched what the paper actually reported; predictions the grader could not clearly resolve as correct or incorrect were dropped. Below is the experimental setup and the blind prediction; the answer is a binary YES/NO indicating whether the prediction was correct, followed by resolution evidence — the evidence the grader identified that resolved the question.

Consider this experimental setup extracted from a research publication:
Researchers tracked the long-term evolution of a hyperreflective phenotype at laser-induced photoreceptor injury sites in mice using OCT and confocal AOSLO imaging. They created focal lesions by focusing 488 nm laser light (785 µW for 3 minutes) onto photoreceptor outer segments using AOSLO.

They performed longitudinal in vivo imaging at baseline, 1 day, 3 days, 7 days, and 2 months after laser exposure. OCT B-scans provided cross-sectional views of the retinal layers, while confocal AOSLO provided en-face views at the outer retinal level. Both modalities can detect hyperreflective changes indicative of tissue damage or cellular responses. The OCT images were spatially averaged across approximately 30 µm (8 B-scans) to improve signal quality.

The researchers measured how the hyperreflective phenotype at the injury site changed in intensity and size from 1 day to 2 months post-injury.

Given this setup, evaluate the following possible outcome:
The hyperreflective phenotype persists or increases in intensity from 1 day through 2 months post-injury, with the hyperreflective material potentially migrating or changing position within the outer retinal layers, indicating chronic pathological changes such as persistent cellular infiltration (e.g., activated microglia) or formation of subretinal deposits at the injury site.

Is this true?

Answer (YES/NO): NO